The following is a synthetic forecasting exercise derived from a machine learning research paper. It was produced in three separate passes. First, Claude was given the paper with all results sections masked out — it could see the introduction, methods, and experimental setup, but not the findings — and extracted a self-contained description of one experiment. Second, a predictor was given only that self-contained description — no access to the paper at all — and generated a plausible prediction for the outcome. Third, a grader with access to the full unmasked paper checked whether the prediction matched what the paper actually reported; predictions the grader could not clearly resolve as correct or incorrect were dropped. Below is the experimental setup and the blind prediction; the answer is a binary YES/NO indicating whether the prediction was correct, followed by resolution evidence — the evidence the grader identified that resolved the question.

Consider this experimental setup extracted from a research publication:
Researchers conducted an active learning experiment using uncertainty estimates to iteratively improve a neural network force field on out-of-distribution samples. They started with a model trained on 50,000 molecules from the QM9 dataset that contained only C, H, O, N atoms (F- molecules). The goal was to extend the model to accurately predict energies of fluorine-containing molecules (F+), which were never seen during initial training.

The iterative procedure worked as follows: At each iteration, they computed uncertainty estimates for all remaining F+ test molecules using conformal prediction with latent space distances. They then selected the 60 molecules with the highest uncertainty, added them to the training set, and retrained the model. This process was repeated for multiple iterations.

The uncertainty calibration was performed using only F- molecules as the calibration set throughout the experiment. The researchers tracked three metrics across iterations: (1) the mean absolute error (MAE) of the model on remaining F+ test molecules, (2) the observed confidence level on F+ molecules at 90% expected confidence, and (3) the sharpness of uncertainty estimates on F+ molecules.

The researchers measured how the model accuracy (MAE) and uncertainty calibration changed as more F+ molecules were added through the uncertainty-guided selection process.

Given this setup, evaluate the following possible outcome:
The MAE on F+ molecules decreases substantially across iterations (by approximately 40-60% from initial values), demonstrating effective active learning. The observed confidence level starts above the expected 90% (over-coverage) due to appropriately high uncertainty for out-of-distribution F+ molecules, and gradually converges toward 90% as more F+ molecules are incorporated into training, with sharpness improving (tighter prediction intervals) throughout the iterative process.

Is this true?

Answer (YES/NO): NO